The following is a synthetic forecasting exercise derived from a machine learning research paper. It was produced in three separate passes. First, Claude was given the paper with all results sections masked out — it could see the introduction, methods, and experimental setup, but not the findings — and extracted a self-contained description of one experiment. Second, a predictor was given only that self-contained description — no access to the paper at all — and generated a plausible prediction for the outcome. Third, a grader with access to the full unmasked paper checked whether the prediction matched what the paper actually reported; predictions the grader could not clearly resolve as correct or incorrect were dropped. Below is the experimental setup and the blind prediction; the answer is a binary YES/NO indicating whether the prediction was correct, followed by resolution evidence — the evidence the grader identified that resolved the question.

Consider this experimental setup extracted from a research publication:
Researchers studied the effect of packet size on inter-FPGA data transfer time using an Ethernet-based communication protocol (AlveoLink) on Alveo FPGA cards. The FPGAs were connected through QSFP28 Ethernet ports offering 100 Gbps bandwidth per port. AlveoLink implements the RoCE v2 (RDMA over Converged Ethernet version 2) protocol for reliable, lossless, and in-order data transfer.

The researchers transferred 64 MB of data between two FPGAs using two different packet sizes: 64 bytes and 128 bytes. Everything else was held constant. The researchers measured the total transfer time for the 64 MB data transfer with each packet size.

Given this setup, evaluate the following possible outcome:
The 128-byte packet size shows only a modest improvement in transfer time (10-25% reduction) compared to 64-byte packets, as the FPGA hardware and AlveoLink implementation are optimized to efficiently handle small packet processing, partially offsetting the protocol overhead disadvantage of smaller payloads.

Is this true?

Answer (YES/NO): NO